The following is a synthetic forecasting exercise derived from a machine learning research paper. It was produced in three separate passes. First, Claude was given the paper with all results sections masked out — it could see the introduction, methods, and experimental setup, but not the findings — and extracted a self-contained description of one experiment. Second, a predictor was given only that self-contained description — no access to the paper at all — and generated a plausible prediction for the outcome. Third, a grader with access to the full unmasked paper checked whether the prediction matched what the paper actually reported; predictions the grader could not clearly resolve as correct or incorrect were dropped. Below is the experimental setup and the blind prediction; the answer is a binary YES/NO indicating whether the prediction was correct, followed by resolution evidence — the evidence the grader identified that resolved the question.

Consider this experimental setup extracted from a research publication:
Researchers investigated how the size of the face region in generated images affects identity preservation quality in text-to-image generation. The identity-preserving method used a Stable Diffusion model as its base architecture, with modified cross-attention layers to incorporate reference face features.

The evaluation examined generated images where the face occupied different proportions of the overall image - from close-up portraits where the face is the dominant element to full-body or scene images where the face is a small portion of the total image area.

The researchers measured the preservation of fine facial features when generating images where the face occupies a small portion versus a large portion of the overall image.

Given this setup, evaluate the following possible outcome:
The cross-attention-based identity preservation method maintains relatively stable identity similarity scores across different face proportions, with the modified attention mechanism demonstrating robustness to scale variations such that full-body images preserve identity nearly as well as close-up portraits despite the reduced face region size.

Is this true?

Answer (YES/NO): NO